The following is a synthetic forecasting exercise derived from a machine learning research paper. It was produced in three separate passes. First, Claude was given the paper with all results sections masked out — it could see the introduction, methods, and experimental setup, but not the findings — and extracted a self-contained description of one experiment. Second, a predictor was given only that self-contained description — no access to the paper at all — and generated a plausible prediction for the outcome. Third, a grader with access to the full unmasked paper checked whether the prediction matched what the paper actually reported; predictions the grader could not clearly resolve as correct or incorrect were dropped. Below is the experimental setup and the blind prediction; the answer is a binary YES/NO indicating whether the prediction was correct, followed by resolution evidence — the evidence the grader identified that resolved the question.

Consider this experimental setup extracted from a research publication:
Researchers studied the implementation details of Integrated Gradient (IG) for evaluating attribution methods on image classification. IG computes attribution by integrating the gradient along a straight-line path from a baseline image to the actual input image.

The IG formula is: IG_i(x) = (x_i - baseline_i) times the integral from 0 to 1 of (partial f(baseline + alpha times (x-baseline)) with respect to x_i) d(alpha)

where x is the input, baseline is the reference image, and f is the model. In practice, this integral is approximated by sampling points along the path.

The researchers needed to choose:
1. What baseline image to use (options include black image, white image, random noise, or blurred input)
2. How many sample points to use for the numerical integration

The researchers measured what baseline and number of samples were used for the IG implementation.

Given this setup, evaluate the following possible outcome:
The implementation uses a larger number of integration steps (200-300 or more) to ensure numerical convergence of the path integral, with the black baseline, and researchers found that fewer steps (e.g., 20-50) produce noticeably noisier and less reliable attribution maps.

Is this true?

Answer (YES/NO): NO